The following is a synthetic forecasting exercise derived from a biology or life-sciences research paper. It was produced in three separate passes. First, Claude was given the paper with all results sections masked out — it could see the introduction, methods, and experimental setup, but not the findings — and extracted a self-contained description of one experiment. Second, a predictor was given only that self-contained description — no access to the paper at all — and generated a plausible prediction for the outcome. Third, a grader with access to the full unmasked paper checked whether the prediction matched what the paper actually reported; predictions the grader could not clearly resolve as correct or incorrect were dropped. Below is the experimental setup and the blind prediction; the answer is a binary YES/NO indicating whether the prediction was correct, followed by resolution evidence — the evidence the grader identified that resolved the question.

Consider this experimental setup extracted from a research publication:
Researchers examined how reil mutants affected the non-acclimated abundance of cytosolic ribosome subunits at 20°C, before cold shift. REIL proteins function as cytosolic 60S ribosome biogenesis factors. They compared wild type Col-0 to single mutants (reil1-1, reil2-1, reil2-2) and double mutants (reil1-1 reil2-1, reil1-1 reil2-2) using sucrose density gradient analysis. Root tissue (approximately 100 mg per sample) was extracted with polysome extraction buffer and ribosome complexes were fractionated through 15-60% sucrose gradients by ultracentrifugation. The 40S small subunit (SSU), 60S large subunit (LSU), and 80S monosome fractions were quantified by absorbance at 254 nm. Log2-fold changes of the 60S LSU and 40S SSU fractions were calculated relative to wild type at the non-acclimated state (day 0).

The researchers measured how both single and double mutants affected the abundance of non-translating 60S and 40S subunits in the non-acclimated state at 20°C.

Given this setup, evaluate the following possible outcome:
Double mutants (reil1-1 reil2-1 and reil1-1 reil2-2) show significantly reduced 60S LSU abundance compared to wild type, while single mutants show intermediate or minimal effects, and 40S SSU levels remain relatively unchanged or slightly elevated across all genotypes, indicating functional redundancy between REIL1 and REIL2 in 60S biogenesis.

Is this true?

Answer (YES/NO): NO